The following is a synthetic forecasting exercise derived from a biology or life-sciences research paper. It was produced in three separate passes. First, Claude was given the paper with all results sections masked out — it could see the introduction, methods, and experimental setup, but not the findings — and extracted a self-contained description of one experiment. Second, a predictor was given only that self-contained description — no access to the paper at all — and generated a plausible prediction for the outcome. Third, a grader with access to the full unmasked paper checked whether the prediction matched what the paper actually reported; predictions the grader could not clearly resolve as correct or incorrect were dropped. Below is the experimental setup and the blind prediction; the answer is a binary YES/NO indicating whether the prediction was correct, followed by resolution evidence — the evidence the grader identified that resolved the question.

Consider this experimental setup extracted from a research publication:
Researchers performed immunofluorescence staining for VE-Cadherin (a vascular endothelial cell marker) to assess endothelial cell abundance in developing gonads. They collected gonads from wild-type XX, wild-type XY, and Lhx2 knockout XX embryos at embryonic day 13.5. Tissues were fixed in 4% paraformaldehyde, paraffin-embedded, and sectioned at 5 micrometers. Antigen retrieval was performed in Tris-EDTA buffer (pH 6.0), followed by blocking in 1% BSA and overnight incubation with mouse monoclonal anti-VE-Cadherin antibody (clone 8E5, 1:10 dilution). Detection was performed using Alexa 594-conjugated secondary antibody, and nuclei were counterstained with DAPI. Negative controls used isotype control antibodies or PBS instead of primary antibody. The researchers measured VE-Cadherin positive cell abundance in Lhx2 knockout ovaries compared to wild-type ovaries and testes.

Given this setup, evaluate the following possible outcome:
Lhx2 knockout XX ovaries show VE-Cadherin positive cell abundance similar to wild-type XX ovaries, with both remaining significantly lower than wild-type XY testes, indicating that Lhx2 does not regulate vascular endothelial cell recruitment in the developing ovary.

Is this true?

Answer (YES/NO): NO